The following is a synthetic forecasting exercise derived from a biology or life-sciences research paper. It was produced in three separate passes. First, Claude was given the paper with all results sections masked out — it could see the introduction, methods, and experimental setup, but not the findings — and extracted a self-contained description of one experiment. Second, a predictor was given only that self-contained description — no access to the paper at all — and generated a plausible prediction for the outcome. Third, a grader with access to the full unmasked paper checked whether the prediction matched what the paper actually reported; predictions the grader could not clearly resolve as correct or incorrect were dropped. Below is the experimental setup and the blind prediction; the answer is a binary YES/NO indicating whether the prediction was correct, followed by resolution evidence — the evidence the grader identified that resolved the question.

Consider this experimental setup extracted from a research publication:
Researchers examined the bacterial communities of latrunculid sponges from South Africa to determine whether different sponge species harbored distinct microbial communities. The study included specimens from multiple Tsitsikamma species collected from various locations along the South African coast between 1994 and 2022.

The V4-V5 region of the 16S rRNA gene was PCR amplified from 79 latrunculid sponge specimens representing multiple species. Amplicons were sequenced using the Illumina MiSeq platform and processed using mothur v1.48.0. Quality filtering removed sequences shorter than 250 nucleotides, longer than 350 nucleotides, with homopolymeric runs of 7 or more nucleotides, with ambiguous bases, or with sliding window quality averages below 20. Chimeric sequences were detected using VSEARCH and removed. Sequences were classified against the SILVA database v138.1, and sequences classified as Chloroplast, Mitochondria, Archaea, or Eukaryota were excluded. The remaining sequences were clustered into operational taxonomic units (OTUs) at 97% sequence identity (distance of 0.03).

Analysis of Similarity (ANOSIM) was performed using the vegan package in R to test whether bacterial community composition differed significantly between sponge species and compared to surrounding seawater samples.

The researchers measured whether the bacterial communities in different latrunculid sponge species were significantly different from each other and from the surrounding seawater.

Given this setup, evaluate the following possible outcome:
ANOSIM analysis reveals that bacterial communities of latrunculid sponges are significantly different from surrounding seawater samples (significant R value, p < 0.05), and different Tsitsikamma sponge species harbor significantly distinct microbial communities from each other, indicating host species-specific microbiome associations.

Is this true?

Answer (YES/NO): YES